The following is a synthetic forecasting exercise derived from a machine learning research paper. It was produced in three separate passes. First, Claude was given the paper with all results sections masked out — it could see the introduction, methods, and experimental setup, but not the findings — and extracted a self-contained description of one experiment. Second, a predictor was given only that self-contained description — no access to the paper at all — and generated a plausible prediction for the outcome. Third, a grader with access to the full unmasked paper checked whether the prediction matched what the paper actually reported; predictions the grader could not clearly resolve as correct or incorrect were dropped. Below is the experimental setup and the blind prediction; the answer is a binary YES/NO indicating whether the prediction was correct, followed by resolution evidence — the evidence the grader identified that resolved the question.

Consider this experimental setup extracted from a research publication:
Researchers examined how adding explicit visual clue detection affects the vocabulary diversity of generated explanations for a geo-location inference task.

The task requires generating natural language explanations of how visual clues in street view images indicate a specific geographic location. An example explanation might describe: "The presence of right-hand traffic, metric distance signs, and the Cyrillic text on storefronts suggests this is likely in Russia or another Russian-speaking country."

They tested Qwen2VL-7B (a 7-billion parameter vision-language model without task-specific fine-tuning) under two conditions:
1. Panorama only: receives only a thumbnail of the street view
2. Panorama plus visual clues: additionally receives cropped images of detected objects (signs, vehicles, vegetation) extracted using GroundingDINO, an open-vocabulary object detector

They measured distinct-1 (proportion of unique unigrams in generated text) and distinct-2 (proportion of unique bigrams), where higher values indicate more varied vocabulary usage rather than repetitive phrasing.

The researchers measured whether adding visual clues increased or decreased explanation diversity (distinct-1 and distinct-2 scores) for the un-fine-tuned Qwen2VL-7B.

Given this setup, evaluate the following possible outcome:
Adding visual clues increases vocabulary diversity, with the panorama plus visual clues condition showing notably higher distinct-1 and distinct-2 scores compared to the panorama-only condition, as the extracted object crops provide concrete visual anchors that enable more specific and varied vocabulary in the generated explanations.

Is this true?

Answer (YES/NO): NO